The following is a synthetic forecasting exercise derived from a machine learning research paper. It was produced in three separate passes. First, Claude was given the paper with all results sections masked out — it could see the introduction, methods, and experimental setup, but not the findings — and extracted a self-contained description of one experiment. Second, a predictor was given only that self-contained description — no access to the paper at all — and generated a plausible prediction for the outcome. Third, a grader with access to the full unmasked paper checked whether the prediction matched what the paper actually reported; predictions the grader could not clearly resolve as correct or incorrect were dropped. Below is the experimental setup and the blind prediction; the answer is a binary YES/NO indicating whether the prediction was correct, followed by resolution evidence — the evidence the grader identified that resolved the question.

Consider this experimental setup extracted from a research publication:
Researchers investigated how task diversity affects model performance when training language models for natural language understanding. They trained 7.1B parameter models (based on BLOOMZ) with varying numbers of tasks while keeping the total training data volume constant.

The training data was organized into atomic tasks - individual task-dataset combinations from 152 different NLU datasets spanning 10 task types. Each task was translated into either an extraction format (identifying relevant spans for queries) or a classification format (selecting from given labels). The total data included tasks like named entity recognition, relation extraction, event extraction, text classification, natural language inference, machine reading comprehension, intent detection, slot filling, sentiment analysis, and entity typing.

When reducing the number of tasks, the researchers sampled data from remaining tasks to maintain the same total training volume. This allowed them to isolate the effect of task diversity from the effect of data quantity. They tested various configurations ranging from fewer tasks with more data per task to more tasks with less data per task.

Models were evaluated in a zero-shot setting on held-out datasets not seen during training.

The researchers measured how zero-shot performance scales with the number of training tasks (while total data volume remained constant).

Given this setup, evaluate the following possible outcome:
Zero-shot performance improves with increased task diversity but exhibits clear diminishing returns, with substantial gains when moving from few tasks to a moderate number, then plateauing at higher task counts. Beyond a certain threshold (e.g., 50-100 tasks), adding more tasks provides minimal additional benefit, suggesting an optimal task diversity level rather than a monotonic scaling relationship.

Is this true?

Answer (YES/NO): NO